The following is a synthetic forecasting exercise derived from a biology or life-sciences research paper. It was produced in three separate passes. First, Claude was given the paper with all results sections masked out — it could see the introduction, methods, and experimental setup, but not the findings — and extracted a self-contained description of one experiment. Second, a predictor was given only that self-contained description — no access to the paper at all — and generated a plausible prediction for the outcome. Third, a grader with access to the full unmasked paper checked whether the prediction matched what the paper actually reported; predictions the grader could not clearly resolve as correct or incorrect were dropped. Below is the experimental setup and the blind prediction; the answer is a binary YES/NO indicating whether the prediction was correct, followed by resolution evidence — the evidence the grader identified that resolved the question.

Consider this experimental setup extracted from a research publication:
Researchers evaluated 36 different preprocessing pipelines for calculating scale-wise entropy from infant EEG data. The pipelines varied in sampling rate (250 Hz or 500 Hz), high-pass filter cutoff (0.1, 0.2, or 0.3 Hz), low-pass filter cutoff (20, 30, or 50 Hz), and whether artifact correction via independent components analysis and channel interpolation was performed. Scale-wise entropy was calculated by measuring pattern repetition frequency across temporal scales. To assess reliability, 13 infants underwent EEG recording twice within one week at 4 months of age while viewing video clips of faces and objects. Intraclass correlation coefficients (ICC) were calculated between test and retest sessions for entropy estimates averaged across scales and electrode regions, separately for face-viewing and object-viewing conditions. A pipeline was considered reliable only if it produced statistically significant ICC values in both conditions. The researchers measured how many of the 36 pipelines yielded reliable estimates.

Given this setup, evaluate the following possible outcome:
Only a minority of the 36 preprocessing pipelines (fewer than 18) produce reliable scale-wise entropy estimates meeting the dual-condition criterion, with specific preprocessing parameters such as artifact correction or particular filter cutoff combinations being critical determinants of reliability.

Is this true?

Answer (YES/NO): YES